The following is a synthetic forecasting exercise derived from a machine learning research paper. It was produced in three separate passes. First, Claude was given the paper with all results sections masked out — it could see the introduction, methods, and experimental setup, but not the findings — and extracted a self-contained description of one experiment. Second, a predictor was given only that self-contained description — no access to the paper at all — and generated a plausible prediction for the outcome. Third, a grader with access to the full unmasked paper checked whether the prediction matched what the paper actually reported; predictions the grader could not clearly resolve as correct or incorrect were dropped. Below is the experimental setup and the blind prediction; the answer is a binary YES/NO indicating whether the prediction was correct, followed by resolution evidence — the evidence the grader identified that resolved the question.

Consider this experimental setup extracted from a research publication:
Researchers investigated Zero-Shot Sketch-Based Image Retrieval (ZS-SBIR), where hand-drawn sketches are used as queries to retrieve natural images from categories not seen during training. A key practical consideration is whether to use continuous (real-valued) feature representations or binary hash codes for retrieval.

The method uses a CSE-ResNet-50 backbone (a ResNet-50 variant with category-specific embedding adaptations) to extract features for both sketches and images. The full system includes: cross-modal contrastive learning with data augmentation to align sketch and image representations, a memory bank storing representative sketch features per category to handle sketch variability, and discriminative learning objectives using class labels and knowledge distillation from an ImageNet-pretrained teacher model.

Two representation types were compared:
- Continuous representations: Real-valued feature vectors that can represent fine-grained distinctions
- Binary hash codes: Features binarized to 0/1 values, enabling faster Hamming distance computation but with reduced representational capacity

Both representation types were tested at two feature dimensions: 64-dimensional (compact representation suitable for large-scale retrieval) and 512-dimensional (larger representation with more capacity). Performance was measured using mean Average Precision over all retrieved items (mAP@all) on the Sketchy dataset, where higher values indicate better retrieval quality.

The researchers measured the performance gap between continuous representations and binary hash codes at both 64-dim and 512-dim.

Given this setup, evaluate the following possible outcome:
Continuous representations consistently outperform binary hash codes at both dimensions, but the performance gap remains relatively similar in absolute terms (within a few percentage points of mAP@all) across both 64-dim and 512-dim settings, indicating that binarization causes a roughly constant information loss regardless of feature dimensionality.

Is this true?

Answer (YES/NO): NO